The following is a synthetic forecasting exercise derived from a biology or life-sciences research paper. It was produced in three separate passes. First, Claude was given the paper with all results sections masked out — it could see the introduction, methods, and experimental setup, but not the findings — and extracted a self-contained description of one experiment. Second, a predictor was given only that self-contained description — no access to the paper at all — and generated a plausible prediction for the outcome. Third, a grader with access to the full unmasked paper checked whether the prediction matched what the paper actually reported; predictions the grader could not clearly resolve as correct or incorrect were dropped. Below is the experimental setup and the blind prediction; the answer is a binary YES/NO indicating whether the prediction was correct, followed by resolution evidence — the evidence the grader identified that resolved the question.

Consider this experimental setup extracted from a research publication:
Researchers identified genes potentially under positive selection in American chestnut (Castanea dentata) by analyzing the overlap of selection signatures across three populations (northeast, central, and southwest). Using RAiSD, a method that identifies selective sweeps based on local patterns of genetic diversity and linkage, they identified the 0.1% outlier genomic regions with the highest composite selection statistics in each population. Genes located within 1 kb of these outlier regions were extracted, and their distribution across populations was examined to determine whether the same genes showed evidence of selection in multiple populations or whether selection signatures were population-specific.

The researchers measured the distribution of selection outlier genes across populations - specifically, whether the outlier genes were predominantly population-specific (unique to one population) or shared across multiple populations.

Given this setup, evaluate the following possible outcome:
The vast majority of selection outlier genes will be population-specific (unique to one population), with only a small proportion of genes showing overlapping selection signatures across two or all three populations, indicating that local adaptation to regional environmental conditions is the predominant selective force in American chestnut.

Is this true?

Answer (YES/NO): YES